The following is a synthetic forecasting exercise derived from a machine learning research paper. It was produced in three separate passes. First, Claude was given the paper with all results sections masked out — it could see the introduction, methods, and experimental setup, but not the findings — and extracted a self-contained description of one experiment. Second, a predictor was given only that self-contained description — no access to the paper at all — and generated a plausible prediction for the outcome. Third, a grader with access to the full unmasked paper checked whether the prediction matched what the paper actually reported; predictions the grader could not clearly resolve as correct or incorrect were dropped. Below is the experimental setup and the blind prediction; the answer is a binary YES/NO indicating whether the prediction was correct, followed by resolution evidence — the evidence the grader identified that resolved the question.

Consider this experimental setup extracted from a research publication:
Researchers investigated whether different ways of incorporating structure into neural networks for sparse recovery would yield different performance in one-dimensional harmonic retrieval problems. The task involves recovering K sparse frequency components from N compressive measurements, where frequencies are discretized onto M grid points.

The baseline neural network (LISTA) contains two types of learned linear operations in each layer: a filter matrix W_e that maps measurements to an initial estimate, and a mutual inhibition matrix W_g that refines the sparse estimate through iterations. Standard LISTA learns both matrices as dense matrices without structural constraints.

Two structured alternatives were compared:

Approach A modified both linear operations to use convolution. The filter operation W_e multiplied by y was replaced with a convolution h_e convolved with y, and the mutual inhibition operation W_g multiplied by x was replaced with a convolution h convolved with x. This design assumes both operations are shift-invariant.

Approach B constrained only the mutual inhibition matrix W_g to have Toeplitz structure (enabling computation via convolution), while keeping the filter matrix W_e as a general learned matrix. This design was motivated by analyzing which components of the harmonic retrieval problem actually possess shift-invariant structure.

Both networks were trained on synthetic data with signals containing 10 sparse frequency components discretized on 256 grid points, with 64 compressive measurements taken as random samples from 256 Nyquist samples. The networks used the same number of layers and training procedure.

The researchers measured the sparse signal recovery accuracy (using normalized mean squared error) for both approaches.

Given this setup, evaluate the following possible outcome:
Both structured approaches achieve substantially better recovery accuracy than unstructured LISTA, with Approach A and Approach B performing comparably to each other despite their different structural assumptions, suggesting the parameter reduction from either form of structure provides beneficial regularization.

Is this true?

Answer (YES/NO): NO